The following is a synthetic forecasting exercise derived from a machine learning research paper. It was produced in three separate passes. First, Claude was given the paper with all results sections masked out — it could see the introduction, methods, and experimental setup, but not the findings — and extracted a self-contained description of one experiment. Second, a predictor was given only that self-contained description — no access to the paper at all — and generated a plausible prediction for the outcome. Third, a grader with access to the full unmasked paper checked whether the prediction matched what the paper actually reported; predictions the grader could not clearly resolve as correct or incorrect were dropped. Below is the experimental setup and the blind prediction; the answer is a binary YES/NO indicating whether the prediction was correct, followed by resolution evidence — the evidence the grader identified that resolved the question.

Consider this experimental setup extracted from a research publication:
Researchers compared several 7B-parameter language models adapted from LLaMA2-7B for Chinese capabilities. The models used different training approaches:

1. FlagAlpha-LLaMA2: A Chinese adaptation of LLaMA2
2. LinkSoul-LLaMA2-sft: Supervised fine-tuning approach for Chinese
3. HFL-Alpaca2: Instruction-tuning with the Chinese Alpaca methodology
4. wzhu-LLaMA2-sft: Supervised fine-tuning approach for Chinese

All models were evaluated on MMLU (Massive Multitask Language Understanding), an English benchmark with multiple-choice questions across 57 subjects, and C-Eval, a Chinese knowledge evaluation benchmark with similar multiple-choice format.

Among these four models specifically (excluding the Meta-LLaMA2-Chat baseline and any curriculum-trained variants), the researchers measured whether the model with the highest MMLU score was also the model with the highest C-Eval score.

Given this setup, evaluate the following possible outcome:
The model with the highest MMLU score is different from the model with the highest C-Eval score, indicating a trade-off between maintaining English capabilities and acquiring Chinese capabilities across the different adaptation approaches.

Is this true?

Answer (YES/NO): YES